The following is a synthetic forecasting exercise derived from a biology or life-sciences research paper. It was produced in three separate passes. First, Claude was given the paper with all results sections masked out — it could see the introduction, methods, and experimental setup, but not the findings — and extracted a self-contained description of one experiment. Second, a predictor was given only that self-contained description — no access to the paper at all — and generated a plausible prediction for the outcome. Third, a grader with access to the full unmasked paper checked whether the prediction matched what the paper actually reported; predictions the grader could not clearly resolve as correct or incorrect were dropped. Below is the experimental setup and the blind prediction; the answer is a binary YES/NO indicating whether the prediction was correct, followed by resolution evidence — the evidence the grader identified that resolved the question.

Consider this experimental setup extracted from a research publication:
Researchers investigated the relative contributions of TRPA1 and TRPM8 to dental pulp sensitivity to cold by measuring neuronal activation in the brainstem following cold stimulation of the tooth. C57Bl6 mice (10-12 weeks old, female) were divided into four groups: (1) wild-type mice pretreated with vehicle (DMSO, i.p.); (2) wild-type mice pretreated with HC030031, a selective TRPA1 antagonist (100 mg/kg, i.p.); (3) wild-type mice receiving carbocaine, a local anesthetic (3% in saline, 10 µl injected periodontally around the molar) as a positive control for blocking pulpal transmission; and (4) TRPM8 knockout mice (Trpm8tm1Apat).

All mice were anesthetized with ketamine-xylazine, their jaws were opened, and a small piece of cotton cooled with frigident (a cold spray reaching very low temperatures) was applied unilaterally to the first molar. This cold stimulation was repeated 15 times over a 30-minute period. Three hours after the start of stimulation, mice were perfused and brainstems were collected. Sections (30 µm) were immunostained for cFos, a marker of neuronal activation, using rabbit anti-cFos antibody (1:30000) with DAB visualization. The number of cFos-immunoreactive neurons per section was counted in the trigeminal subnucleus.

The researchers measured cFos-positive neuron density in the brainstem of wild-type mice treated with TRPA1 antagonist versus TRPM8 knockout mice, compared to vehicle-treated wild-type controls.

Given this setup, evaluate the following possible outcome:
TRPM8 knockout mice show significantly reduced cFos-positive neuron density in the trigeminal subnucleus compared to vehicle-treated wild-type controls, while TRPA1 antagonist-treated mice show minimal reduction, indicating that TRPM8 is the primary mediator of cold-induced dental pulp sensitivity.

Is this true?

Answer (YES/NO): NO